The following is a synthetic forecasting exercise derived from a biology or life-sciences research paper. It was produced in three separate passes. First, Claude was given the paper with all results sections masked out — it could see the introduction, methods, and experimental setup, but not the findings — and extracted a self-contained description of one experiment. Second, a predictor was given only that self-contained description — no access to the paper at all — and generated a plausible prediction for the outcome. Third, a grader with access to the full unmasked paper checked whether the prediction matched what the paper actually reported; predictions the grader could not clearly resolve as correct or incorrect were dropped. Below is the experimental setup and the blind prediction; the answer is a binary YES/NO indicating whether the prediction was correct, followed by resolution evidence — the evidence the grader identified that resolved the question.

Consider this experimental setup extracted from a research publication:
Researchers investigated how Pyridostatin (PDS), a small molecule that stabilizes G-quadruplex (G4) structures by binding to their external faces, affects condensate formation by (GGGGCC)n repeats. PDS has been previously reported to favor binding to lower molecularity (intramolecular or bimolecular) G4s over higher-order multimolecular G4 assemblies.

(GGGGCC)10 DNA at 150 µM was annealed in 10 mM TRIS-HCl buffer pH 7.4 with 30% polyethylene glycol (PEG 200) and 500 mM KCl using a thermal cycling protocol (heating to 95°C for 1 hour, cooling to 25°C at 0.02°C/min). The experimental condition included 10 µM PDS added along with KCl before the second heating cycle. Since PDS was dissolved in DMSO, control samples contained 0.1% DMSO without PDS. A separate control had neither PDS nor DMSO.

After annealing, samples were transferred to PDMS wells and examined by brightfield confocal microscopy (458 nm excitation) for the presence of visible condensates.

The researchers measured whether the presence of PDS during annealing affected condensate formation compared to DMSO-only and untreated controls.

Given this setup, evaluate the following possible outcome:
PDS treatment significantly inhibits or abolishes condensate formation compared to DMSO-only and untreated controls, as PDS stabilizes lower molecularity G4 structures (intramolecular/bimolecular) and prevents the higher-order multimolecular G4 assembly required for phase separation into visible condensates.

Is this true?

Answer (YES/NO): YES